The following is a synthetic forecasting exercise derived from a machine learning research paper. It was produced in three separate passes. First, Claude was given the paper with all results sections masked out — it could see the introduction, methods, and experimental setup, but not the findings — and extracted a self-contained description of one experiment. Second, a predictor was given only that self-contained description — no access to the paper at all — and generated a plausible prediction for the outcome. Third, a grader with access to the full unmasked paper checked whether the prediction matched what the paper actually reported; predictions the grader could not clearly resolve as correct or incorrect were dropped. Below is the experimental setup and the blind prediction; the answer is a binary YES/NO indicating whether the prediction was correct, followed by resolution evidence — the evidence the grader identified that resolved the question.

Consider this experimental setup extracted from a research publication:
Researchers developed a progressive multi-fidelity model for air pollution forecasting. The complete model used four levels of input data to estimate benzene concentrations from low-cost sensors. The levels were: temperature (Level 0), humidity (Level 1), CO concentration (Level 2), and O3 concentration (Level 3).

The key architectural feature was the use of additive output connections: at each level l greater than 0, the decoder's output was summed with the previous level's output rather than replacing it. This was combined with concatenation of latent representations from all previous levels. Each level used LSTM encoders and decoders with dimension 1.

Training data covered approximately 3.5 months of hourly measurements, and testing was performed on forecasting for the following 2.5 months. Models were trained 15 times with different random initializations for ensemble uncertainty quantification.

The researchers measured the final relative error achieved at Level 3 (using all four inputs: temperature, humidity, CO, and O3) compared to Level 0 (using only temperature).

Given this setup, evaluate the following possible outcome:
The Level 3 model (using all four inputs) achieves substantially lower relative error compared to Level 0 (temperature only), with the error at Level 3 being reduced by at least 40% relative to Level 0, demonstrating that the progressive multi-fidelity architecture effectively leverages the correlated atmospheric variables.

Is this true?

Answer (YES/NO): YES